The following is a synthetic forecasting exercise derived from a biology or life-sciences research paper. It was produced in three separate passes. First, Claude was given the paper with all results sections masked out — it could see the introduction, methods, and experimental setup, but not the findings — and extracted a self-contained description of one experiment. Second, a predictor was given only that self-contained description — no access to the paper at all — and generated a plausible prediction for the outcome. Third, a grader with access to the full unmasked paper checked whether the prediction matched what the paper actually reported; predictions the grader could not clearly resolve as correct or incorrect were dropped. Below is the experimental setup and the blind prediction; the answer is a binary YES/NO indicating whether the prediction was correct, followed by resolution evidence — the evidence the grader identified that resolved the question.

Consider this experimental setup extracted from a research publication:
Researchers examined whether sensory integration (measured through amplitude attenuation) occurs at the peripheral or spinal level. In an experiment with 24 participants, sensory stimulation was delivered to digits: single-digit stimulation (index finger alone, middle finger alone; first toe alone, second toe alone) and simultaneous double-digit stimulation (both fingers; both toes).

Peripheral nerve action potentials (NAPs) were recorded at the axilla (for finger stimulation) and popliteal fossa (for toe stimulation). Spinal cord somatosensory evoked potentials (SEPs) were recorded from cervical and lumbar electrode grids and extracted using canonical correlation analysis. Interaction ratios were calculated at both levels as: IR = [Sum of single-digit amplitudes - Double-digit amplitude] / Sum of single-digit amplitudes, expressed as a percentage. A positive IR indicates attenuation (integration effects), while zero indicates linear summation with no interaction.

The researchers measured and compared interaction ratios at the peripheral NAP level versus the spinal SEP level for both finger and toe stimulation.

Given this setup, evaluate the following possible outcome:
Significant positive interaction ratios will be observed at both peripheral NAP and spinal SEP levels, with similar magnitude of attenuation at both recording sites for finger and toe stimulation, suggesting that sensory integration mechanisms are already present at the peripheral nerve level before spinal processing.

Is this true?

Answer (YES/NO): NO